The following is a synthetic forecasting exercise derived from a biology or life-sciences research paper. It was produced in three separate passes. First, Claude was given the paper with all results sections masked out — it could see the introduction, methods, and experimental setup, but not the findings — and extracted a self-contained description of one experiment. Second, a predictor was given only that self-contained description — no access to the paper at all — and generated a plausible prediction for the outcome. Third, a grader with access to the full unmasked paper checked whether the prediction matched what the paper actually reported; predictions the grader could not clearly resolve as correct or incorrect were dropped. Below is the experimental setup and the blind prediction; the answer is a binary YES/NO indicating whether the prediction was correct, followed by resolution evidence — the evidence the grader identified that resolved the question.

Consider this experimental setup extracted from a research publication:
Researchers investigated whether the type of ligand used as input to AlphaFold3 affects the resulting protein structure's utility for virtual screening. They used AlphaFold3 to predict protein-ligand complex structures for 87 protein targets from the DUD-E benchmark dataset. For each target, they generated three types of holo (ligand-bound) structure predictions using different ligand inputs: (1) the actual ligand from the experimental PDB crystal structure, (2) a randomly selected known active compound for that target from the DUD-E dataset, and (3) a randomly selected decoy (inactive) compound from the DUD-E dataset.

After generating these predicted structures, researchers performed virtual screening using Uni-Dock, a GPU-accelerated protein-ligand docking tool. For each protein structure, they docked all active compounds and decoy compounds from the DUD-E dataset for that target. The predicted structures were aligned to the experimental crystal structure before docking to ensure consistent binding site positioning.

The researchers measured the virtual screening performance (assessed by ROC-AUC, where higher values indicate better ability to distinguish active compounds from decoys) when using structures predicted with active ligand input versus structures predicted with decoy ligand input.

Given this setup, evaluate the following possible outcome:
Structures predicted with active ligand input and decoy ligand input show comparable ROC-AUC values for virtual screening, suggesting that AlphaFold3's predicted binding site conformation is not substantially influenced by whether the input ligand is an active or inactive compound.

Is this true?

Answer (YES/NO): NO